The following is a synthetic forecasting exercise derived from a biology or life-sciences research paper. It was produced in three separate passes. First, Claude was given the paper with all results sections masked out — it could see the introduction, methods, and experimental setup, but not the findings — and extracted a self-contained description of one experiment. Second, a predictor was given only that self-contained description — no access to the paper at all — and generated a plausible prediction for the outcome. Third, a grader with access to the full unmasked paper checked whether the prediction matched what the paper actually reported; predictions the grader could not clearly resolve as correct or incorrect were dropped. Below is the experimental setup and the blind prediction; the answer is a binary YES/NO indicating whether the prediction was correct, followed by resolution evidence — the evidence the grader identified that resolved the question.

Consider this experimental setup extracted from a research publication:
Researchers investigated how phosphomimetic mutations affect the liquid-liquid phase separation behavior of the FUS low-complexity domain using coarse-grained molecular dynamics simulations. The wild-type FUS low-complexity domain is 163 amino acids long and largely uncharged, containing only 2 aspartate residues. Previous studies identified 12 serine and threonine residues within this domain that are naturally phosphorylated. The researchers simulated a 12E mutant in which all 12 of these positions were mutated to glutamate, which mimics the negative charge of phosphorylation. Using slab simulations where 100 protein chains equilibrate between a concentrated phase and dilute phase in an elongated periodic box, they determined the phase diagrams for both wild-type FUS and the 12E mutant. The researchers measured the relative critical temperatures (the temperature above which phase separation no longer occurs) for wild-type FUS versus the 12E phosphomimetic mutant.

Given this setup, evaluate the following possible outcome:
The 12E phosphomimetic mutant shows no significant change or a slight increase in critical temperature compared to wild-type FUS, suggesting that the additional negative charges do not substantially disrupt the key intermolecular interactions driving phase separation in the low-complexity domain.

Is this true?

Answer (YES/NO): NO